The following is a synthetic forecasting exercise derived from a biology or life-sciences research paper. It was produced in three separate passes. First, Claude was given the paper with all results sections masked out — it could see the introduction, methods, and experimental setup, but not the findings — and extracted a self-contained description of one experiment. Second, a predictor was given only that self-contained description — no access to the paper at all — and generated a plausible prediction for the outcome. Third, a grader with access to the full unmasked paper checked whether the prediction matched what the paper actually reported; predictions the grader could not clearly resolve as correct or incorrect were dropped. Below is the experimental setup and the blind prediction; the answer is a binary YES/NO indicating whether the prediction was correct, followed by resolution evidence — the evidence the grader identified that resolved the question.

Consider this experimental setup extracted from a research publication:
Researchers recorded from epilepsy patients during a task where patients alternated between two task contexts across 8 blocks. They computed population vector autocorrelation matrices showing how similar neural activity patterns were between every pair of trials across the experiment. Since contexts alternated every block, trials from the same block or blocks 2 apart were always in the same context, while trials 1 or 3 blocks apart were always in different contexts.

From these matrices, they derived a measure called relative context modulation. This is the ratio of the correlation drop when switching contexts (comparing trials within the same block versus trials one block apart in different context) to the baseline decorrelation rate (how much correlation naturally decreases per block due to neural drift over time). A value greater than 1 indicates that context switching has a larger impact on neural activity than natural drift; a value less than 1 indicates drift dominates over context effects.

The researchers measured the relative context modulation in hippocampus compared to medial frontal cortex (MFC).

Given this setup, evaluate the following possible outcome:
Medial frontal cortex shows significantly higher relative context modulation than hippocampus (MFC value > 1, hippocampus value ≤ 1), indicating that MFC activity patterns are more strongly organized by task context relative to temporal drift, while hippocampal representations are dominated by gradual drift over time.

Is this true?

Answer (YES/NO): NO